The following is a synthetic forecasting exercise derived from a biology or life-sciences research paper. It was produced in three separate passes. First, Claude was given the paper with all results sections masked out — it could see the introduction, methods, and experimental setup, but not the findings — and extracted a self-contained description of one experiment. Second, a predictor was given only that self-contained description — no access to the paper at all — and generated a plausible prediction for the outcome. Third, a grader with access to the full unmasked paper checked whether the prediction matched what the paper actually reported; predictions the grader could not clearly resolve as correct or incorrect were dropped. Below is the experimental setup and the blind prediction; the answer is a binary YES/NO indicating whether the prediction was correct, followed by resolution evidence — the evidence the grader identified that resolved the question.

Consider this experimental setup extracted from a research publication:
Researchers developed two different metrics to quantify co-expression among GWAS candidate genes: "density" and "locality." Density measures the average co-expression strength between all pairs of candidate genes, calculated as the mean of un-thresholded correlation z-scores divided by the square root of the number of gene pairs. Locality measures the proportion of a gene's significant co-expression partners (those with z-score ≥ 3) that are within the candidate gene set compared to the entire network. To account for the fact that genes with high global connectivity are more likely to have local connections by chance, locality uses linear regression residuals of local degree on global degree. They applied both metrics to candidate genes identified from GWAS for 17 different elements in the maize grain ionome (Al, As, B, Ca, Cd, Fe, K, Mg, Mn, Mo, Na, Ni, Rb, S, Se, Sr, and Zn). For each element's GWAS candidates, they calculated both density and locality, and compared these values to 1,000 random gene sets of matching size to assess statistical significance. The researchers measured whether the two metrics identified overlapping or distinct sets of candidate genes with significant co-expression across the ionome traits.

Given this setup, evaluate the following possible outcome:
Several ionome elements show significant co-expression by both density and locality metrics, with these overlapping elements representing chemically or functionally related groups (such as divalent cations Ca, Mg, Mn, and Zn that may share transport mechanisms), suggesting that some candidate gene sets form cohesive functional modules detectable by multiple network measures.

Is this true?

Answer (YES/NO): NO